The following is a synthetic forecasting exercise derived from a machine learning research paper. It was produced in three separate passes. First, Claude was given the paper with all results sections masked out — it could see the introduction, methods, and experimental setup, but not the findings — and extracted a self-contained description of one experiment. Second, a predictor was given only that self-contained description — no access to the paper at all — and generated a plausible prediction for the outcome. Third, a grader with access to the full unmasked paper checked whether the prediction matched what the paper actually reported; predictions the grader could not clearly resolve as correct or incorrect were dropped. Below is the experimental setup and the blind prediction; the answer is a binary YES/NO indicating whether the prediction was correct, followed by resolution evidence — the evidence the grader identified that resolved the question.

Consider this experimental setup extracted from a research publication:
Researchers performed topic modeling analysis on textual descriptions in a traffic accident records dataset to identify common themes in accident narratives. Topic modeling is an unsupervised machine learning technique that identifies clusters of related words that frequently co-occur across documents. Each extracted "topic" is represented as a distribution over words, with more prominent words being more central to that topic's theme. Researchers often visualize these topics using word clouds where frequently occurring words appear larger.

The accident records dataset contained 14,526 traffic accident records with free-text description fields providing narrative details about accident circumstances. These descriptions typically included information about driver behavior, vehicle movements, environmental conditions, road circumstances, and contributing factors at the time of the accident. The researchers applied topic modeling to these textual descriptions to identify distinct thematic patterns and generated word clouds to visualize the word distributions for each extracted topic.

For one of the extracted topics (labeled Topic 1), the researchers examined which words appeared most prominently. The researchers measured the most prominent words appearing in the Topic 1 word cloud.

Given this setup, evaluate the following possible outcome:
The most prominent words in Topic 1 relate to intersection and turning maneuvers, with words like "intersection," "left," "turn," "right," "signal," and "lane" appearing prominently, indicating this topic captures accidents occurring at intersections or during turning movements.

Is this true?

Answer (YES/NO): NO